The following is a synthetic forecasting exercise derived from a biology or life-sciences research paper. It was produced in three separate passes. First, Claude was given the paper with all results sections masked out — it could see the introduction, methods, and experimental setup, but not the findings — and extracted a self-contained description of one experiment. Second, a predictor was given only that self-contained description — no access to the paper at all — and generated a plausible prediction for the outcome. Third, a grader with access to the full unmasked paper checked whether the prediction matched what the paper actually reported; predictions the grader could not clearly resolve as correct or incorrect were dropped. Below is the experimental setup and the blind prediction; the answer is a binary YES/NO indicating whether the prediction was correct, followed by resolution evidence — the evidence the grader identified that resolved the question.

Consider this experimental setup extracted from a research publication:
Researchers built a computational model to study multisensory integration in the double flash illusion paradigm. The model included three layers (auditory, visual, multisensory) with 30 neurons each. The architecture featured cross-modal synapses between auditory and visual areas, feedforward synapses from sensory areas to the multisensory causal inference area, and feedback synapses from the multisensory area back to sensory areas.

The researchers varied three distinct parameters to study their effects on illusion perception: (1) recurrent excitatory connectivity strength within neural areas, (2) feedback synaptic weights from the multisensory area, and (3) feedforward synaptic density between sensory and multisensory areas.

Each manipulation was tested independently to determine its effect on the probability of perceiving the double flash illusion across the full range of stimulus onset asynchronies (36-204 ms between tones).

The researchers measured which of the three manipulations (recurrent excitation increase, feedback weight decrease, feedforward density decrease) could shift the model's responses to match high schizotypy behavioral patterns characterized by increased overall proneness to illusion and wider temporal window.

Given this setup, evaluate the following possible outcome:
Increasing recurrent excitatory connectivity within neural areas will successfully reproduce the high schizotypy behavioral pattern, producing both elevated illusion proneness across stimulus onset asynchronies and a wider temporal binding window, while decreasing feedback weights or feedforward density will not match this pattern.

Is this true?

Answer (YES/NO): YES